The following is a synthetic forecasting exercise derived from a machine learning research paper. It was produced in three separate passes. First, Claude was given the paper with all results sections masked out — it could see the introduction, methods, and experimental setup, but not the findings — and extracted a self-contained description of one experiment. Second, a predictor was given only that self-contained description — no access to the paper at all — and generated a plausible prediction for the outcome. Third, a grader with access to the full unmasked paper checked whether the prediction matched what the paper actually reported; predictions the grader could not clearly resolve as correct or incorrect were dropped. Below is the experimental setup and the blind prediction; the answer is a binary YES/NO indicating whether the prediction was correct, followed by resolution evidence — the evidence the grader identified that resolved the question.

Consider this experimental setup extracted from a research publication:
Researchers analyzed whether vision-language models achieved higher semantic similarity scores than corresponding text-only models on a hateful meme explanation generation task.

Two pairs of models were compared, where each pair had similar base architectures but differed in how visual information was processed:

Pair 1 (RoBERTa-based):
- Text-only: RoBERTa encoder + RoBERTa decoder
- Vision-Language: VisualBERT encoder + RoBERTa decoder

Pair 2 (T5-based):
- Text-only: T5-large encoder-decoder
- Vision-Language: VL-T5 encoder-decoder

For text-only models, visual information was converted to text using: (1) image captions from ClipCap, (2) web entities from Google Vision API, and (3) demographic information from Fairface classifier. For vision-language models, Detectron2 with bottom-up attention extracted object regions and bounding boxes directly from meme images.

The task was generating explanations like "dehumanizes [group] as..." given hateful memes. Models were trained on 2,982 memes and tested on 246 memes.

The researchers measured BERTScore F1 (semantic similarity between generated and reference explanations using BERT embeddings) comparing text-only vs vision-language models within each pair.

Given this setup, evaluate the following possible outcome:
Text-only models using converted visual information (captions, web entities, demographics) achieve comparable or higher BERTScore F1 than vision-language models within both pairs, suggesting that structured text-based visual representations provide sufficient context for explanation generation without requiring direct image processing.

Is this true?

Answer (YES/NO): YES